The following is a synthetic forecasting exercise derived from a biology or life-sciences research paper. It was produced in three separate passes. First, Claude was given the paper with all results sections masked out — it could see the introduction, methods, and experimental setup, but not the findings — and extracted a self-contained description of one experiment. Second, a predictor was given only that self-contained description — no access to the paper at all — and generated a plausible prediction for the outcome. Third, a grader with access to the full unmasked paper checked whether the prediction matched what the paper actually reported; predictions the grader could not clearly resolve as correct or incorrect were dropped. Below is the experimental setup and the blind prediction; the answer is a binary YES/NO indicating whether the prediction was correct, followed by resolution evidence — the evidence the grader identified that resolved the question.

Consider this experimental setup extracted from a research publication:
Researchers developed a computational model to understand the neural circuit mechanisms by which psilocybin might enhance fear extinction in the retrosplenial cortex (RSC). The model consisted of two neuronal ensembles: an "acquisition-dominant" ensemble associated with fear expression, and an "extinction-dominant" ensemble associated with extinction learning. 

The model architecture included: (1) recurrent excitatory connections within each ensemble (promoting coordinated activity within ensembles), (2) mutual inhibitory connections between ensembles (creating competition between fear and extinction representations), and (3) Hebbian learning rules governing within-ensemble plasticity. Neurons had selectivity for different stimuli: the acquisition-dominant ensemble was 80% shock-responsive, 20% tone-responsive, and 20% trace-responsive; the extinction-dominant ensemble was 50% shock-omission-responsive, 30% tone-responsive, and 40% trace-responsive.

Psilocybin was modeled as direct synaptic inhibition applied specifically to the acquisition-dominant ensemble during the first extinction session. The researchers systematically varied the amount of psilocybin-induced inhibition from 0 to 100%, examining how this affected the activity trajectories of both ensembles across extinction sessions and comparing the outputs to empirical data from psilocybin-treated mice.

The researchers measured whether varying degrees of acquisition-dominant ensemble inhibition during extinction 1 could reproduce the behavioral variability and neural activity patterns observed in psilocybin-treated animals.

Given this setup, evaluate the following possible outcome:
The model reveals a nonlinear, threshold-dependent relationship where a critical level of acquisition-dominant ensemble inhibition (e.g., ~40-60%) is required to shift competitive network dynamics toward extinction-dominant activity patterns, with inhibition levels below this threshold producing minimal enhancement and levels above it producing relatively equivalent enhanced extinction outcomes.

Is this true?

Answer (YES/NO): NO